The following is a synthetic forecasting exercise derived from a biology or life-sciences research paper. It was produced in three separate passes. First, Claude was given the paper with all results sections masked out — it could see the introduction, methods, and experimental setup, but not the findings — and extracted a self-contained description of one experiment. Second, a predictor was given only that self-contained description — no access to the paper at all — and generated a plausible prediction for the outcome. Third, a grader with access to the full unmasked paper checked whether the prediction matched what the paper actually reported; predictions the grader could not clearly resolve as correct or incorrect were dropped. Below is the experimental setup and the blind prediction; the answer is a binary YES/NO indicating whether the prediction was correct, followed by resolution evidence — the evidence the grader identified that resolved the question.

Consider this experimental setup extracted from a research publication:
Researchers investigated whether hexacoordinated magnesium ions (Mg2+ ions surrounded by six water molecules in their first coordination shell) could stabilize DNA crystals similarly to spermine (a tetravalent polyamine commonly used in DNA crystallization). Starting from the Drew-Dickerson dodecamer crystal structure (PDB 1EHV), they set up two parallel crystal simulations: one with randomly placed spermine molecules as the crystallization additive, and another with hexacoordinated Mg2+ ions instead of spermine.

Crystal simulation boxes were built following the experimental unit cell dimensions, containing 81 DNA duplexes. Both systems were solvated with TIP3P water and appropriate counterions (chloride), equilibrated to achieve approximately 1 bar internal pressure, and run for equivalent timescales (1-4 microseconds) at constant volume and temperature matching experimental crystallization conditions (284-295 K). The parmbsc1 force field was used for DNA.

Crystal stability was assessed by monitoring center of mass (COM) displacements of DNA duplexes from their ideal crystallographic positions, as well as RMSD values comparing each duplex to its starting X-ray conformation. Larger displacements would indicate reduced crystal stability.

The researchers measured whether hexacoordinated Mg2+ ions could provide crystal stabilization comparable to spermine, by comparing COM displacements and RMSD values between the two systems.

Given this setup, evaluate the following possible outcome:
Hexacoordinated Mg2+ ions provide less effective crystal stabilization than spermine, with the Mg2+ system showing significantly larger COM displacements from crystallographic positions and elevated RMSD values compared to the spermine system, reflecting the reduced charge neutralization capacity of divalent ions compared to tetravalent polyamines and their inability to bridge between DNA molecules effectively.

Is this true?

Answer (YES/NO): YES